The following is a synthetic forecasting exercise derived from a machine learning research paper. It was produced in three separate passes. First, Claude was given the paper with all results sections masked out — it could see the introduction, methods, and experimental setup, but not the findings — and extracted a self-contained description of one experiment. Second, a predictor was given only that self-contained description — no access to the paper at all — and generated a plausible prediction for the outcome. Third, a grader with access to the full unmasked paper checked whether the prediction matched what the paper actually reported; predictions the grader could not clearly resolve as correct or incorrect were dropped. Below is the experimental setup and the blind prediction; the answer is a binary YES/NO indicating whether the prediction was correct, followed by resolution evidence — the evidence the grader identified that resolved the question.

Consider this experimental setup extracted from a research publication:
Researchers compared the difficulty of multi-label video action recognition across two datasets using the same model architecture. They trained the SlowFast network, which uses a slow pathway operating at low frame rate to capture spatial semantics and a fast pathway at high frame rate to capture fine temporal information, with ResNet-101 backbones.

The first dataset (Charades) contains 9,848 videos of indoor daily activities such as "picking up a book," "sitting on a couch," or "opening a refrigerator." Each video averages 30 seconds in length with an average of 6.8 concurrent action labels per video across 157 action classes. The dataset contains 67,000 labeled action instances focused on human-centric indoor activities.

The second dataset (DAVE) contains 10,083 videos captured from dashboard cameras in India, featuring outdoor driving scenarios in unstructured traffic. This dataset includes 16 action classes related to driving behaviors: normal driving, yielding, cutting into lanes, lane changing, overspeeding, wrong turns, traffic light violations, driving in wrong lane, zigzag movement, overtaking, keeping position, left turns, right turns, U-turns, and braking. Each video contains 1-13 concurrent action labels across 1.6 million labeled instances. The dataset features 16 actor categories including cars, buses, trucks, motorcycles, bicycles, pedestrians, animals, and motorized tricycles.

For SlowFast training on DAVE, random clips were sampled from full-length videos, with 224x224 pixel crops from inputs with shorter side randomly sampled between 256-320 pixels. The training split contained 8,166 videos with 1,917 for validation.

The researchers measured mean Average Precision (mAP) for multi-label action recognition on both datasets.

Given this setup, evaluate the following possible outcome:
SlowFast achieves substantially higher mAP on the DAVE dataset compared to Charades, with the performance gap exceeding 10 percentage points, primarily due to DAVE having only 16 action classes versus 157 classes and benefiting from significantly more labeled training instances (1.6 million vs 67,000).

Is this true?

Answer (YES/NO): NO